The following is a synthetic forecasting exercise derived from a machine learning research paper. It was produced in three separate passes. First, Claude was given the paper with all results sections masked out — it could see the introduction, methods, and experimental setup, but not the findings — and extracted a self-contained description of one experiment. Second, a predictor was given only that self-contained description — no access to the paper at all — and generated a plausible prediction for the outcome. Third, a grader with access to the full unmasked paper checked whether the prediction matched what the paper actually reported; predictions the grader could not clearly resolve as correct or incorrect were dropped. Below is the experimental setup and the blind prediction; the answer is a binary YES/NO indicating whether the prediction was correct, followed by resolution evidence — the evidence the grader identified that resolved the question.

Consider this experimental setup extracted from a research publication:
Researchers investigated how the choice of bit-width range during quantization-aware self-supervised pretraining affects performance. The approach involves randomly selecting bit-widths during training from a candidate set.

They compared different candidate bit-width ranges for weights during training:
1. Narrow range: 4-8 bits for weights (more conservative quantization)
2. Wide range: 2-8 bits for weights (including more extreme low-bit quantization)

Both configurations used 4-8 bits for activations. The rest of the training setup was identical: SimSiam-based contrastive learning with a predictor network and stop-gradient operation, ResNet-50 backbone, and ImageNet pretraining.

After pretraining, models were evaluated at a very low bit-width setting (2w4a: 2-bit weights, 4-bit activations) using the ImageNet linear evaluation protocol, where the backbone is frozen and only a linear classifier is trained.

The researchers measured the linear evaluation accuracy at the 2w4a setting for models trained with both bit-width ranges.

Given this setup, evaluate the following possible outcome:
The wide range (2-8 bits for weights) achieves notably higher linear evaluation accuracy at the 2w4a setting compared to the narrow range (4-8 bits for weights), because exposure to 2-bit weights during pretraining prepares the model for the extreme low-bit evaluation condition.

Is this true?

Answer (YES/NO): YES